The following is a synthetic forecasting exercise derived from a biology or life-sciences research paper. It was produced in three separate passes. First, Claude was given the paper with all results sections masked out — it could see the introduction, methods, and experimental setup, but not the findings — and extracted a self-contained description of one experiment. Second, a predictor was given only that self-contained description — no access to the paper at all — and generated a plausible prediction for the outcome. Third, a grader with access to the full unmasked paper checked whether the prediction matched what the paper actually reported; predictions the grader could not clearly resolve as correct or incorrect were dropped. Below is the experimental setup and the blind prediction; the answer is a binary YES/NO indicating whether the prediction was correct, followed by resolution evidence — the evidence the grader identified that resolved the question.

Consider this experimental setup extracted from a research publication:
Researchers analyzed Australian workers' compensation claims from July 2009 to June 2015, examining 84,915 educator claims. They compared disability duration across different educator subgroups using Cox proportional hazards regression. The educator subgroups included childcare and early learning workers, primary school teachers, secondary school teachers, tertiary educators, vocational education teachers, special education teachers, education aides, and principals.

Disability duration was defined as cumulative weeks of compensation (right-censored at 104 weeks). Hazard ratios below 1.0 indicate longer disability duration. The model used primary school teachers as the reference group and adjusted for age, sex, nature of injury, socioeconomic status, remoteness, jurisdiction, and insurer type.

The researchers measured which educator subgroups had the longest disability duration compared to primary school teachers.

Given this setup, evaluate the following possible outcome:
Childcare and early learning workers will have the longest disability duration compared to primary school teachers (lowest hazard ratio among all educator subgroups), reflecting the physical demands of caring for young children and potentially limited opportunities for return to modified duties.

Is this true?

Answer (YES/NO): NO